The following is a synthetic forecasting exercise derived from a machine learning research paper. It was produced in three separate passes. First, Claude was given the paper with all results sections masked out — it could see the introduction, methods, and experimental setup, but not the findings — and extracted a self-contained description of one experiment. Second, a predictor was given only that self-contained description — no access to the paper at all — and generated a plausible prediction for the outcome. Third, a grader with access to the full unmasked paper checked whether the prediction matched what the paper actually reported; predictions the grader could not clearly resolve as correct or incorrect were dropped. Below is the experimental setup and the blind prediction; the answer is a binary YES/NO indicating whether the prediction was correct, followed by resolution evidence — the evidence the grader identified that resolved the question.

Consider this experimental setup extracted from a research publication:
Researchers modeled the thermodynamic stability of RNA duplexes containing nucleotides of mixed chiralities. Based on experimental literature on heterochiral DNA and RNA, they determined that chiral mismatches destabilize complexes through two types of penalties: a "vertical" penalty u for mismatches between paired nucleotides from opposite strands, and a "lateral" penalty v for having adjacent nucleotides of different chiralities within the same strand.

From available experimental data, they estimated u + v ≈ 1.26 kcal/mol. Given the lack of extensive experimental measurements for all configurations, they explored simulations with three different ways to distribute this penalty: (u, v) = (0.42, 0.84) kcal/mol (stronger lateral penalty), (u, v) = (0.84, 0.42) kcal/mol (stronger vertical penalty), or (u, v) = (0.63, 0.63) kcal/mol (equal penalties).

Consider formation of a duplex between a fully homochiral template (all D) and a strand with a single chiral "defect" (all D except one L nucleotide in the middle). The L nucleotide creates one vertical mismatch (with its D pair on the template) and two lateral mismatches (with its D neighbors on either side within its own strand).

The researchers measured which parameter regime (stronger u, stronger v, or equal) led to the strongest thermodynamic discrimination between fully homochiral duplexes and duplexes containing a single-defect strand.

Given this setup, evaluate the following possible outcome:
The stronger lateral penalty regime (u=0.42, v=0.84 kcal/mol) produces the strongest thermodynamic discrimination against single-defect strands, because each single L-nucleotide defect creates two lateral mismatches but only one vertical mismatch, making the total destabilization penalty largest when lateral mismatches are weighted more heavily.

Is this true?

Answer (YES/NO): NO